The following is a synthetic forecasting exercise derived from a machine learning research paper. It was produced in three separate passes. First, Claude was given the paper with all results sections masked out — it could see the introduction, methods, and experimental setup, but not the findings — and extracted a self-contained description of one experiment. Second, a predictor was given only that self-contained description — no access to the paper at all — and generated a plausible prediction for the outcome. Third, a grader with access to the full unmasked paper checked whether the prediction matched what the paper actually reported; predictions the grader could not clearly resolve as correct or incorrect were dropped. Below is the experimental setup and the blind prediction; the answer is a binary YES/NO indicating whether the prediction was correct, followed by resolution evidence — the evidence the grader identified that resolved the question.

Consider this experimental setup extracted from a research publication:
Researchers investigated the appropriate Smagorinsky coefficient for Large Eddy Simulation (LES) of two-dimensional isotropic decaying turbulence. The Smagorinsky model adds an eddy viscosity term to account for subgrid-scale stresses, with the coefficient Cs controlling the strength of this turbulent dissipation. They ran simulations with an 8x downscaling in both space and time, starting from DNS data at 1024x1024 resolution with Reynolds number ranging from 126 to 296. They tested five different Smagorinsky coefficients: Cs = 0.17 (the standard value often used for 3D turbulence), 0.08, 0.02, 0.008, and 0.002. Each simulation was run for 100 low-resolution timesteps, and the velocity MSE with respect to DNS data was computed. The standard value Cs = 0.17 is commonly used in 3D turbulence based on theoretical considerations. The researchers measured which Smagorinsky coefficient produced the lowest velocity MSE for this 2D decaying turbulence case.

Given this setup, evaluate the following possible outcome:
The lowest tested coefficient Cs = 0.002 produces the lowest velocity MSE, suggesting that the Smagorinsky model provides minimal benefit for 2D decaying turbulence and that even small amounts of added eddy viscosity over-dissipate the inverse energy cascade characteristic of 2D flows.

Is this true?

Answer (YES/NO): NO